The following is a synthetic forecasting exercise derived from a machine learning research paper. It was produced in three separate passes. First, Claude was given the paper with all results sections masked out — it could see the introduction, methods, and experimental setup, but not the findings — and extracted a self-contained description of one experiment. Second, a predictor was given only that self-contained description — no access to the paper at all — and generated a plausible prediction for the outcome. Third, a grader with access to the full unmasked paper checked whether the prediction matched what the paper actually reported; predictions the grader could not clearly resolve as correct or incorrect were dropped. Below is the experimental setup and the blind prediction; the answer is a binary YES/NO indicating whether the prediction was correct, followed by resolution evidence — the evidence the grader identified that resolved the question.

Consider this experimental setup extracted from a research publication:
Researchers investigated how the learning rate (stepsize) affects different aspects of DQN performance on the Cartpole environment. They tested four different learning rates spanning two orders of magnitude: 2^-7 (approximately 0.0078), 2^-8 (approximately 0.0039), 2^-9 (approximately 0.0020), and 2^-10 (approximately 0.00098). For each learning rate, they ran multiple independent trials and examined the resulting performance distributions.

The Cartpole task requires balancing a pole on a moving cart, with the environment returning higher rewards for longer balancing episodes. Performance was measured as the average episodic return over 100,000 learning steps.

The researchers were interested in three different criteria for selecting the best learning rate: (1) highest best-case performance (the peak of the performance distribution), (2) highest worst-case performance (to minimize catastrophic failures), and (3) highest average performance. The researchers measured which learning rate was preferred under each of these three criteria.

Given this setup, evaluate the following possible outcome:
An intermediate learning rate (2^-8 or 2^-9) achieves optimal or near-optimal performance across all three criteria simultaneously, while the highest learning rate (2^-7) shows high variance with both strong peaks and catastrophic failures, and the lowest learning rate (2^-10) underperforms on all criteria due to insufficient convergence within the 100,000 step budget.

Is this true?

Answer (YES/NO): NO